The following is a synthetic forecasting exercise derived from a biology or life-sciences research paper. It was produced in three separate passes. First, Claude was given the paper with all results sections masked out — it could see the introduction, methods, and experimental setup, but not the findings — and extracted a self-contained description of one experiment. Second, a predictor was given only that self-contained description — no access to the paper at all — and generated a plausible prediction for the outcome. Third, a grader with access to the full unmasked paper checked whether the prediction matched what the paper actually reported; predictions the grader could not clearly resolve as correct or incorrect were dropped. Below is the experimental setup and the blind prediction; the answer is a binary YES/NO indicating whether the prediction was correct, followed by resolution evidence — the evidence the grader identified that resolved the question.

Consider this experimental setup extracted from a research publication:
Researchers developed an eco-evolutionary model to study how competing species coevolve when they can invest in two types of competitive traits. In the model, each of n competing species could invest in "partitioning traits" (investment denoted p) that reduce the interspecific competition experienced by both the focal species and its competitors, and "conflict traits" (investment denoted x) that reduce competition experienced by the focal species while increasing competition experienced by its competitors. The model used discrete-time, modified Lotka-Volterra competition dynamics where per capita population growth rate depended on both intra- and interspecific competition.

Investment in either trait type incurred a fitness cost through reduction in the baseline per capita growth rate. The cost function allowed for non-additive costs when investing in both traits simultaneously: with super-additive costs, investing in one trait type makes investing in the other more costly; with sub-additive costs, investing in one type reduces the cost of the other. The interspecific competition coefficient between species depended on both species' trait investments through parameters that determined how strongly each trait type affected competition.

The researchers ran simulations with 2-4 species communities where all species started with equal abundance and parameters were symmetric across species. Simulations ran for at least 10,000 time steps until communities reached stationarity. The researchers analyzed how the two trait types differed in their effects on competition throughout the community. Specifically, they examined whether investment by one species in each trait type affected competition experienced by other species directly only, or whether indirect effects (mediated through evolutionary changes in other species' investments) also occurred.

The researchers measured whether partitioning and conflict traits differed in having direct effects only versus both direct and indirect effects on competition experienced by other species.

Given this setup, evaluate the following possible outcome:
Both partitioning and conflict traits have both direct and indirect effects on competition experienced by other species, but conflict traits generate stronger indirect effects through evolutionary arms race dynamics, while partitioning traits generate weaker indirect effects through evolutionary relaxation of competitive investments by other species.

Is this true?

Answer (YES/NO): NO